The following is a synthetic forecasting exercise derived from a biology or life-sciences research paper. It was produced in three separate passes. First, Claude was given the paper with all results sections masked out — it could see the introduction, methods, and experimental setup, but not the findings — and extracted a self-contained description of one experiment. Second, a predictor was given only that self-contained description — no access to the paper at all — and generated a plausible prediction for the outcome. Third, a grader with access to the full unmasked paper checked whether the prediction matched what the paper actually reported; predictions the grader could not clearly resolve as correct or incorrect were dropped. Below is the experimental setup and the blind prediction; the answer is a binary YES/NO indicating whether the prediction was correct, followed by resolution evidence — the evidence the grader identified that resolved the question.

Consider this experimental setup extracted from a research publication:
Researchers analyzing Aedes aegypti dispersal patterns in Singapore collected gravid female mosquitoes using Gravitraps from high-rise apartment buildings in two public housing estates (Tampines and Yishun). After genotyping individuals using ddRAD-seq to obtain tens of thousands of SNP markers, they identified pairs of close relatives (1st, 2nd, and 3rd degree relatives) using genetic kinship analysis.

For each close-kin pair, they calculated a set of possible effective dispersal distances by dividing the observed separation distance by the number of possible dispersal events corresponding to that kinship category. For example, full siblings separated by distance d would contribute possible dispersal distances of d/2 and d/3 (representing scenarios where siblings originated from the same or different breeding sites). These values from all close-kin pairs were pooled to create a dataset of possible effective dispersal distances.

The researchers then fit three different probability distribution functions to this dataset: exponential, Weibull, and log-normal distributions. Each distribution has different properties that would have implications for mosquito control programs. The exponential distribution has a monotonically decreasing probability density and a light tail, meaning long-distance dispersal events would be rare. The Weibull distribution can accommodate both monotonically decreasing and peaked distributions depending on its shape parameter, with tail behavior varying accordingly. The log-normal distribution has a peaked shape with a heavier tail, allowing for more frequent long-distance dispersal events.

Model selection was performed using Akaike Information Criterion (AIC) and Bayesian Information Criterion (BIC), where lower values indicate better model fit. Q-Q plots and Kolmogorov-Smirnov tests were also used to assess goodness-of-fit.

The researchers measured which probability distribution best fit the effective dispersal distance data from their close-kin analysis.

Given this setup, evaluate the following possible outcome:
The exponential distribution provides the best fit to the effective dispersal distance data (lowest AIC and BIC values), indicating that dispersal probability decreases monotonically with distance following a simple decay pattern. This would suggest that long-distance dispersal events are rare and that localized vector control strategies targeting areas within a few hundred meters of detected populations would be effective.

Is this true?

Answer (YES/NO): YES